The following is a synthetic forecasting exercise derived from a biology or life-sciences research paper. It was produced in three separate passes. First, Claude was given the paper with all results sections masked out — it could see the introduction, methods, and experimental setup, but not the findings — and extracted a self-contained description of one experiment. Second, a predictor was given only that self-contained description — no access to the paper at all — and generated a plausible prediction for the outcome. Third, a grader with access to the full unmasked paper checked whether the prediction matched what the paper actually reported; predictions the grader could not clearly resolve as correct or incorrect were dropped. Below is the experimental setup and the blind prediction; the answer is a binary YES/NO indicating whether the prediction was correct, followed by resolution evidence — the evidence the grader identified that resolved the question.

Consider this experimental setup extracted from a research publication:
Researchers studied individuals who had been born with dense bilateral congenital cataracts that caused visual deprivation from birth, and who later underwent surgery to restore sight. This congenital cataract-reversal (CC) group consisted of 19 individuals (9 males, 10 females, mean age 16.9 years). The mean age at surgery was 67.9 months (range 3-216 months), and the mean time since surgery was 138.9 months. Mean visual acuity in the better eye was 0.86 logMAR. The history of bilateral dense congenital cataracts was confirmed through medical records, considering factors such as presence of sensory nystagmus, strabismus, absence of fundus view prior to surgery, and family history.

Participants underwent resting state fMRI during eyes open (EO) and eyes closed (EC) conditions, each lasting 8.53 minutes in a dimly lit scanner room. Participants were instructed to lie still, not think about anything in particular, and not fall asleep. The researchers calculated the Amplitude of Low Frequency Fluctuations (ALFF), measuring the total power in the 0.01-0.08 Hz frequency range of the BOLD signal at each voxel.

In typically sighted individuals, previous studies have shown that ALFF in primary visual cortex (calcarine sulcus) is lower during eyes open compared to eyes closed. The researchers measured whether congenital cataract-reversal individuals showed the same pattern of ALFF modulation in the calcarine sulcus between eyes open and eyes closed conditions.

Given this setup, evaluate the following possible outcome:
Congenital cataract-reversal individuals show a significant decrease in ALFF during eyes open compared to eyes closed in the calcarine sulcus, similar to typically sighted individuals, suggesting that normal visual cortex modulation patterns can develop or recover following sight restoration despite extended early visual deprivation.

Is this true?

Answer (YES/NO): NO